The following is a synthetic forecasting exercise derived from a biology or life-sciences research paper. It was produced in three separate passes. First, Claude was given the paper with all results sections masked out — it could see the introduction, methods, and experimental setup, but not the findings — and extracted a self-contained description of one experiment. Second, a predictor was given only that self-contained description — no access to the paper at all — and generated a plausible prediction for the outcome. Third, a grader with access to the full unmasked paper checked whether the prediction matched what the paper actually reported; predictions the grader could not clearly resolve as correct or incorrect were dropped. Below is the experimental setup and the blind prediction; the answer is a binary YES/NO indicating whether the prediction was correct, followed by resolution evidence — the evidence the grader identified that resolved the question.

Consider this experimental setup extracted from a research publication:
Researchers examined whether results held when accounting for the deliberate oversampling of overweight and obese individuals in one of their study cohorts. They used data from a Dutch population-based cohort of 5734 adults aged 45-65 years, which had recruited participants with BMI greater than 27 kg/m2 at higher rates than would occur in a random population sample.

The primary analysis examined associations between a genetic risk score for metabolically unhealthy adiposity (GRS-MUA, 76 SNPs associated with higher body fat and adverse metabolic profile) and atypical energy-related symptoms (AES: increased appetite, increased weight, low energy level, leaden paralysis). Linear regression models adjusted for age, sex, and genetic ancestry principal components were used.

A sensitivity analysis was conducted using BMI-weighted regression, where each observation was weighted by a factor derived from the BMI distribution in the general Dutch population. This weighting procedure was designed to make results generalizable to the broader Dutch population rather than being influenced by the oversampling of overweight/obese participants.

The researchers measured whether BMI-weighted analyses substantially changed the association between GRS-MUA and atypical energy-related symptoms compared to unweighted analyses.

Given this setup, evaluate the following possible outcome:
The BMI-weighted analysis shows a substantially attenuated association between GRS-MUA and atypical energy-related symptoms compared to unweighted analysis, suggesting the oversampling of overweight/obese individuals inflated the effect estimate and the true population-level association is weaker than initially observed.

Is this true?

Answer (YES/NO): NO